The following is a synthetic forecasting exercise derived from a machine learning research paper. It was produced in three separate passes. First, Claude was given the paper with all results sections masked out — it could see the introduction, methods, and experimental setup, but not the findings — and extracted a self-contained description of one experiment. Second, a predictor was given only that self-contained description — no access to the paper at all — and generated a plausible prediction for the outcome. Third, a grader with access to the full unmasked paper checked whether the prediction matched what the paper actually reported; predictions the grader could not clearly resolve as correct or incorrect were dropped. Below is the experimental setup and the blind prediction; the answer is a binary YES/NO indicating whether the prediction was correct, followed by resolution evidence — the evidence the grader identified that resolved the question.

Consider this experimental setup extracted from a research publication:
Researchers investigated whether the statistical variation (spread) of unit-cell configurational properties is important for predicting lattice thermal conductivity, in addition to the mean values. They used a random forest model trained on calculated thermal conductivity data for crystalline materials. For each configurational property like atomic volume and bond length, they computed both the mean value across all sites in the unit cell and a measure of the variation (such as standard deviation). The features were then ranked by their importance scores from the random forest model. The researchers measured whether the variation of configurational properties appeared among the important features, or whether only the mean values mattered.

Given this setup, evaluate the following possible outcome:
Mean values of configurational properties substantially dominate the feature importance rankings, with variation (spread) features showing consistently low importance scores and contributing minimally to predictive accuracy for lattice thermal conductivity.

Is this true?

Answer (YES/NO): NO